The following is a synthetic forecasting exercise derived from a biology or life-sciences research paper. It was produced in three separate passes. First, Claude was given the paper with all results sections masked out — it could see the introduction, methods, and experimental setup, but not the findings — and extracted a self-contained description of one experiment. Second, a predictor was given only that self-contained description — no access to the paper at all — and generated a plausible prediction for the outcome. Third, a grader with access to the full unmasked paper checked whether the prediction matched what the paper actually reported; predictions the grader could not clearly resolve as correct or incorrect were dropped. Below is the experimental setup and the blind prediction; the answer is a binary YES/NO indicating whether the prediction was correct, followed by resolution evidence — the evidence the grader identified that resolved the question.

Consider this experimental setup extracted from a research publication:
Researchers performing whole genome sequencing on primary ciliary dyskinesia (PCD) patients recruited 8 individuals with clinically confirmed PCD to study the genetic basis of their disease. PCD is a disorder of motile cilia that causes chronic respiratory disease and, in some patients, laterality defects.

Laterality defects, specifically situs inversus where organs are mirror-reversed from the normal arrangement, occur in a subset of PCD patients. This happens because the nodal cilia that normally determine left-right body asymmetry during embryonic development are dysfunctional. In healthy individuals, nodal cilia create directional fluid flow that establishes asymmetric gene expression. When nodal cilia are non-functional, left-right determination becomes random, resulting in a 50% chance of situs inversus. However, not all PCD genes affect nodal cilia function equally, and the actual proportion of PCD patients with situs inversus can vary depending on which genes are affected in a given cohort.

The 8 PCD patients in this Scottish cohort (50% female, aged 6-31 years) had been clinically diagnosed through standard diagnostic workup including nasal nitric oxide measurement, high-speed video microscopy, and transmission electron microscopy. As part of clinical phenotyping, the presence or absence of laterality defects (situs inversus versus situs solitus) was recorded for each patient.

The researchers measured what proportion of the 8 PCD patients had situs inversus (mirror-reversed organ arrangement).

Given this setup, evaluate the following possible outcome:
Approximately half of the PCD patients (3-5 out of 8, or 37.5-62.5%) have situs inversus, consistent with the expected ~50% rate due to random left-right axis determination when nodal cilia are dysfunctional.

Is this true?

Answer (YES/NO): NO